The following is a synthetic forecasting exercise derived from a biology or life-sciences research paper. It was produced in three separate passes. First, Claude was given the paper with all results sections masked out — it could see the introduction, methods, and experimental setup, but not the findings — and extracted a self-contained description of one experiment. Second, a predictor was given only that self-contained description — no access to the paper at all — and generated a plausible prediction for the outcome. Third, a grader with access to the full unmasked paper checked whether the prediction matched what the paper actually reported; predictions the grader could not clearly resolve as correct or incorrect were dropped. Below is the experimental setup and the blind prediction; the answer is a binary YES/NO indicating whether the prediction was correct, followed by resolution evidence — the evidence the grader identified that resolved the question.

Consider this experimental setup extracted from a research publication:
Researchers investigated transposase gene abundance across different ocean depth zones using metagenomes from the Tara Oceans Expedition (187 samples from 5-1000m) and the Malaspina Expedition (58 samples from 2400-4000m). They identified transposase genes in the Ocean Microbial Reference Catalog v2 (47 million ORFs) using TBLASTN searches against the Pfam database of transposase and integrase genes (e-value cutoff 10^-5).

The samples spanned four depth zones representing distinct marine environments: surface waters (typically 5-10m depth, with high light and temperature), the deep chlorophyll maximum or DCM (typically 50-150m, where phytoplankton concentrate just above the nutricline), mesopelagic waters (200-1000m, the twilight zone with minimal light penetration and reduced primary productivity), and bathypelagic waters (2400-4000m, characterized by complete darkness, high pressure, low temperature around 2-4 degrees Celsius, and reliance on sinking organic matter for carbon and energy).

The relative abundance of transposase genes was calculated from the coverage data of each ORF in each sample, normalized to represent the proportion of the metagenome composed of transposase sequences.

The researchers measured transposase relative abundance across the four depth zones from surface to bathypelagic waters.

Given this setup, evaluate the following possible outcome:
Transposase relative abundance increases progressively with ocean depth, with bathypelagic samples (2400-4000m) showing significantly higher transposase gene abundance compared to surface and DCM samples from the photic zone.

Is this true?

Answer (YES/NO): YES